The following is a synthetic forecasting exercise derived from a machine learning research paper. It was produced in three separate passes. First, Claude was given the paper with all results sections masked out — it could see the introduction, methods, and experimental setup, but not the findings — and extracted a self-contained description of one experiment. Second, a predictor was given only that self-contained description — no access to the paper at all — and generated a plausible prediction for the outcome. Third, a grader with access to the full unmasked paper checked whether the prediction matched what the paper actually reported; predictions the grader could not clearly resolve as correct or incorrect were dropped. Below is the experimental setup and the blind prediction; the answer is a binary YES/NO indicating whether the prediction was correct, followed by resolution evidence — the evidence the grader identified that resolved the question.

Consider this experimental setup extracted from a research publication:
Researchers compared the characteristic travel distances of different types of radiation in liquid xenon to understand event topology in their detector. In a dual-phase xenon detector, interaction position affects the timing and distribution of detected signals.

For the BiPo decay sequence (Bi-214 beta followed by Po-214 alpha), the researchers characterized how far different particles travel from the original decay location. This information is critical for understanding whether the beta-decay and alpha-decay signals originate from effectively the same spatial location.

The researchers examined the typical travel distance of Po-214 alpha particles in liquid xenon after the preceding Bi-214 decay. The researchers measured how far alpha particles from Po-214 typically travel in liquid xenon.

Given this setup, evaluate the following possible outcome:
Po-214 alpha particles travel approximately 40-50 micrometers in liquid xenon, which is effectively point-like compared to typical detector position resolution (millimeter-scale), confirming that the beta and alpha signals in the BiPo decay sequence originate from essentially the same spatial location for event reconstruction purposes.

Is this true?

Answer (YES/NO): NO